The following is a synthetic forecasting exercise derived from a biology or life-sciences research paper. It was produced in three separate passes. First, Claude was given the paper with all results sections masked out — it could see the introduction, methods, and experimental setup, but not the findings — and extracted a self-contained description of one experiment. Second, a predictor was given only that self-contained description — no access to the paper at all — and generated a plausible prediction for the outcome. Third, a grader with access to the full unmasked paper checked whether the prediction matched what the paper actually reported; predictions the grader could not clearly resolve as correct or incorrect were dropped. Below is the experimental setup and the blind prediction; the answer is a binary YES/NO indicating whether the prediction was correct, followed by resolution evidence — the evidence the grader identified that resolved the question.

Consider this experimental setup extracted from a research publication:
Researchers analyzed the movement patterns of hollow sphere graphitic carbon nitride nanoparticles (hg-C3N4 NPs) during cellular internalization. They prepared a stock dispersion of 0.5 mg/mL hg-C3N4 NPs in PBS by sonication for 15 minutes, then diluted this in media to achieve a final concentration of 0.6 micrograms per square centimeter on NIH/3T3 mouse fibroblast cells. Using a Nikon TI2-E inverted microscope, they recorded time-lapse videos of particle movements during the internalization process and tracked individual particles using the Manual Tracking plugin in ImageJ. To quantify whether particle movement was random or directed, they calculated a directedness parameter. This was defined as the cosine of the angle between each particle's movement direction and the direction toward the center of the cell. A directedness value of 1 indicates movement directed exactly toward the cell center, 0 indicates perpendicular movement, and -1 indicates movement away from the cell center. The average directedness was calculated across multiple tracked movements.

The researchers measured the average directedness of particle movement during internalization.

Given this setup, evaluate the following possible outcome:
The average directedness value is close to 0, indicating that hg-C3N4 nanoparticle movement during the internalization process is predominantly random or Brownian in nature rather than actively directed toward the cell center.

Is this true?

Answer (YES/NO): NO